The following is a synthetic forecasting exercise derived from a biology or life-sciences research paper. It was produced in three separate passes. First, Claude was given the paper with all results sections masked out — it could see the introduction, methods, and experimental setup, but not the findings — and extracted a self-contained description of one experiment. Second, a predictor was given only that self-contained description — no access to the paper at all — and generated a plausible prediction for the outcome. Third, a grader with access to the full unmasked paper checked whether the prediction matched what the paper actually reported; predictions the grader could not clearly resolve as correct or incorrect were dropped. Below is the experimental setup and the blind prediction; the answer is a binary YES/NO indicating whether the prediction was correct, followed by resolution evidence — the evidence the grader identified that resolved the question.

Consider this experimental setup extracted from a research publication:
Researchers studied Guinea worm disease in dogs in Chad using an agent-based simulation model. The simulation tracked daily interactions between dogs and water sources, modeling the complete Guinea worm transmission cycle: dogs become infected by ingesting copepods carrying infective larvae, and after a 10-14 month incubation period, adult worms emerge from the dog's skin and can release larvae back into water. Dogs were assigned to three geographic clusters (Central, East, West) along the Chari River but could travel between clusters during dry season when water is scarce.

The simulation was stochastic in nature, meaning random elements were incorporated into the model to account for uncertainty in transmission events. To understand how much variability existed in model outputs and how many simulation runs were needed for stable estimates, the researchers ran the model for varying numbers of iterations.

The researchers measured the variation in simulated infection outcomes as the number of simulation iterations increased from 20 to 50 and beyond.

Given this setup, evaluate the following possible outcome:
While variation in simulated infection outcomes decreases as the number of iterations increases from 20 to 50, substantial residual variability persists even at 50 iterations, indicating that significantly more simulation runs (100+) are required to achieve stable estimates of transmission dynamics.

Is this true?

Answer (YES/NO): NO